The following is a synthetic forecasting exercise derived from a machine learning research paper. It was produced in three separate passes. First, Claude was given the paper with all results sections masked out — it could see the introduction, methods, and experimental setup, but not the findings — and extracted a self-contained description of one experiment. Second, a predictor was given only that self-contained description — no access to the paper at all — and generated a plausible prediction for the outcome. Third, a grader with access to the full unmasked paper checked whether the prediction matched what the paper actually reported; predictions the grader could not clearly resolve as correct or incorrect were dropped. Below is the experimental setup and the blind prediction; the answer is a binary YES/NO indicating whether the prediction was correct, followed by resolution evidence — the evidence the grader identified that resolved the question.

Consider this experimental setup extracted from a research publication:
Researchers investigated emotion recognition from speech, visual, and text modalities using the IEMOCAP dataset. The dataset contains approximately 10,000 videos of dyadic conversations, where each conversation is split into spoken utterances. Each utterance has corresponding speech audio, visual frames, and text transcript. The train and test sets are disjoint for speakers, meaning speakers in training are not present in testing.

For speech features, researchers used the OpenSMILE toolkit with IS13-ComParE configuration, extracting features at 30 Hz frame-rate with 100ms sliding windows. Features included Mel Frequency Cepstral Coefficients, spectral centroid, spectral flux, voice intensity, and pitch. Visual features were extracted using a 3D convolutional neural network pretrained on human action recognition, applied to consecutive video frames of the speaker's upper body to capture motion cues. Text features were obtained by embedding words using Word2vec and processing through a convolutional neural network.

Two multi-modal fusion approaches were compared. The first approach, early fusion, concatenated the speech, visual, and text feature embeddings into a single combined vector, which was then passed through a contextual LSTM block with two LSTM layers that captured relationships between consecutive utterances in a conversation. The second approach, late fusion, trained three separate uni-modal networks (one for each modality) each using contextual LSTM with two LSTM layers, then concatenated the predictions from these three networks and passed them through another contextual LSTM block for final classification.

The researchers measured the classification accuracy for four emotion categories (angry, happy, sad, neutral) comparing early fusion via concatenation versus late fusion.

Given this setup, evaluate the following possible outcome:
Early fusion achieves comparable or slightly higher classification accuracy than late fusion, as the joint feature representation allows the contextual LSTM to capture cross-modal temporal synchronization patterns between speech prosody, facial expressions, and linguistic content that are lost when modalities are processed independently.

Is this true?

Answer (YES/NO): NO